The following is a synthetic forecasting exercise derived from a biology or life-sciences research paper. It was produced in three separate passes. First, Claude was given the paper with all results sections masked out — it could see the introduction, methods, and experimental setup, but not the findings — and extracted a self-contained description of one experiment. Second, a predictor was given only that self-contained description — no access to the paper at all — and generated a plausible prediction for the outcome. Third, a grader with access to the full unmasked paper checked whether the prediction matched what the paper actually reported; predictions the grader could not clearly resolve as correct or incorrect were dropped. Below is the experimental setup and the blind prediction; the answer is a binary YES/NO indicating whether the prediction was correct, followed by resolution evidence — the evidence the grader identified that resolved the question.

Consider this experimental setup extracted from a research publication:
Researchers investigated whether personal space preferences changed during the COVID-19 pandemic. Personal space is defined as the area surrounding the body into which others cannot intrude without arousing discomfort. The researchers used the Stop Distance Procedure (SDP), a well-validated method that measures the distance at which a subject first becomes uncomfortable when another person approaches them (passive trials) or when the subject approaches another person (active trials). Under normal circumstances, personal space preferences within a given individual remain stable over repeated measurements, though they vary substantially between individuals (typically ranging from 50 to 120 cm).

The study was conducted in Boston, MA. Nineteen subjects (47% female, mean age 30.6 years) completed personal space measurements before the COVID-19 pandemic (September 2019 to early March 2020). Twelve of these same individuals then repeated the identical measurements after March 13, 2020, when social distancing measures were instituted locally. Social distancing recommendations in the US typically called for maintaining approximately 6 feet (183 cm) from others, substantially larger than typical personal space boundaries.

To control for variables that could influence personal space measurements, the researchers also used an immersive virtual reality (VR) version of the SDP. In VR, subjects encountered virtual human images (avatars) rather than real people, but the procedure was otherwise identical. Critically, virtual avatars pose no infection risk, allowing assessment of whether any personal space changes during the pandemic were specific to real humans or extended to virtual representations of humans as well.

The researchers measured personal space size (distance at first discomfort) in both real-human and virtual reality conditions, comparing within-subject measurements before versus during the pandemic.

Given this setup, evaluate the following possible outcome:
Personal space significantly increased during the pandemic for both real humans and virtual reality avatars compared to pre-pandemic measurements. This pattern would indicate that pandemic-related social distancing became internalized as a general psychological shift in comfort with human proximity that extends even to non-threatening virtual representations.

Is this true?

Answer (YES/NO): YES